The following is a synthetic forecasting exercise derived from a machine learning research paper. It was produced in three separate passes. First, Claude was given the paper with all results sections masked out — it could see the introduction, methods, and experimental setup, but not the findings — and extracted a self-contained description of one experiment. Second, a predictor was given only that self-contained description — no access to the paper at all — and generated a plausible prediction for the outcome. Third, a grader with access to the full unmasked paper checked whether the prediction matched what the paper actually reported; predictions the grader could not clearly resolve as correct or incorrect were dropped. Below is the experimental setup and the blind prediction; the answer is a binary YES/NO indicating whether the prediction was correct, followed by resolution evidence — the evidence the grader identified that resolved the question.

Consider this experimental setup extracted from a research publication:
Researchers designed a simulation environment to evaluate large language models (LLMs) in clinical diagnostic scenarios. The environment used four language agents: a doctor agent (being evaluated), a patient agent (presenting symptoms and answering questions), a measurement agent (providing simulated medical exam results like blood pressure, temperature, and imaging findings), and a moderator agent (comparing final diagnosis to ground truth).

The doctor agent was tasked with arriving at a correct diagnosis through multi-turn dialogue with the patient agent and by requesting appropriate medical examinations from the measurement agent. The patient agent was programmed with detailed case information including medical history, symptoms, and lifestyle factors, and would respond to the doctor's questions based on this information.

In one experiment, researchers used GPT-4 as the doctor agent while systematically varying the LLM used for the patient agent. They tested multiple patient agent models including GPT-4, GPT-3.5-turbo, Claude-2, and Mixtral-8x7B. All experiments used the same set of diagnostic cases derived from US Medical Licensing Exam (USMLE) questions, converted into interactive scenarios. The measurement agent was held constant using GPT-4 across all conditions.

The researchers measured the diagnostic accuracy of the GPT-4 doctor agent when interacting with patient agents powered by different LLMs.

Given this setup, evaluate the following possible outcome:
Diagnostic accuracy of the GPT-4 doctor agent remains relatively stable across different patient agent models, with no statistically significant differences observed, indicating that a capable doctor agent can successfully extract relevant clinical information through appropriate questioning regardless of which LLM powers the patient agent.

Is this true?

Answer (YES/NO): NO